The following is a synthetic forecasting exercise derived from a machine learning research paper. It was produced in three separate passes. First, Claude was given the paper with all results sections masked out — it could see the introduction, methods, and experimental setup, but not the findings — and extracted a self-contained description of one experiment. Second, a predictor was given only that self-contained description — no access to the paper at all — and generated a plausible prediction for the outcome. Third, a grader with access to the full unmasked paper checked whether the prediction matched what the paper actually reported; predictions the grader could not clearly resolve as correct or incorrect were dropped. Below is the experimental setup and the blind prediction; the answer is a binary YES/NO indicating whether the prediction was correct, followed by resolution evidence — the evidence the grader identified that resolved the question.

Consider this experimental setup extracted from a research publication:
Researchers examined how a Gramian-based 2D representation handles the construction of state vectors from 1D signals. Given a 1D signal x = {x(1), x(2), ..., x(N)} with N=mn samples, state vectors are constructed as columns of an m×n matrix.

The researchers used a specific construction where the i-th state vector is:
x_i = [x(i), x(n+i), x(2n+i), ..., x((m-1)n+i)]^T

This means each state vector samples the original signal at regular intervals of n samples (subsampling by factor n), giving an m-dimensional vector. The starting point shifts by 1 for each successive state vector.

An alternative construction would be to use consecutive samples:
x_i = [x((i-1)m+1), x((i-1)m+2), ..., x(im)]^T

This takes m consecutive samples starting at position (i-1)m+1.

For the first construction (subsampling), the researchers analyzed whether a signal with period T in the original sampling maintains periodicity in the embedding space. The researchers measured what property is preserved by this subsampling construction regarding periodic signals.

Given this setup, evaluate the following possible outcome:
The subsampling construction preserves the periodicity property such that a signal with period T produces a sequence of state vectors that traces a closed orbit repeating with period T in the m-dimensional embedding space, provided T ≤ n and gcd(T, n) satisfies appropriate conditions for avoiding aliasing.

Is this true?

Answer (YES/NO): NO